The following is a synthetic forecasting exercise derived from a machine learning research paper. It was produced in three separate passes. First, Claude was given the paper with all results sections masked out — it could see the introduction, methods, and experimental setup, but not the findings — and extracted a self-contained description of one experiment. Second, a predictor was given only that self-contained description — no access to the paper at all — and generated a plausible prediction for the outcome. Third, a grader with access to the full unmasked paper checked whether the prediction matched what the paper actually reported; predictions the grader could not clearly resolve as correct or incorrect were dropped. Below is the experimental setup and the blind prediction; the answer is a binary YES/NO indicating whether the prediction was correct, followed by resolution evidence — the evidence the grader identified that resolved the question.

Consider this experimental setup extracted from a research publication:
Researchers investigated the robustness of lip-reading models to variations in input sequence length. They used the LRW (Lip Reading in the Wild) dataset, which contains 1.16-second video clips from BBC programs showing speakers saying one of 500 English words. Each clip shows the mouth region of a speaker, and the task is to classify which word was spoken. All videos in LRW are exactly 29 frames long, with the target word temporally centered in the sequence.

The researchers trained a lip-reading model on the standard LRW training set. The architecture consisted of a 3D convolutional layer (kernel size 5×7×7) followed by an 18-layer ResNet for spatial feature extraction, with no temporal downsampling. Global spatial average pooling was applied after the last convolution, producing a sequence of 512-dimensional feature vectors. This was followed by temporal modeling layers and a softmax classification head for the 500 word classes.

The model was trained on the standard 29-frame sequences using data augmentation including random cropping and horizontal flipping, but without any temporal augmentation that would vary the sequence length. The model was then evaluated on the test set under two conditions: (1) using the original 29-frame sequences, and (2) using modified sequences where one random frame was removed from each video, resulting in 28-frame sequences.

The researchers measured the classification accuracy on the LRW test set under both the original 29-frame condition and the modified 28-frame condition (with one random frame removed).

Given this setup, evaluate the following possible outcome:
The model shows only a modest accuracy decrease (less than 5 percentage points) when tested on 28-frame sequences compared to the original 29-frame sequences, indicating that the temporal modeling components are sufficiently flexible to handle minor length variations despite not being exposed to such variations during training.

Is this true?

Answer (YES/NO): NO